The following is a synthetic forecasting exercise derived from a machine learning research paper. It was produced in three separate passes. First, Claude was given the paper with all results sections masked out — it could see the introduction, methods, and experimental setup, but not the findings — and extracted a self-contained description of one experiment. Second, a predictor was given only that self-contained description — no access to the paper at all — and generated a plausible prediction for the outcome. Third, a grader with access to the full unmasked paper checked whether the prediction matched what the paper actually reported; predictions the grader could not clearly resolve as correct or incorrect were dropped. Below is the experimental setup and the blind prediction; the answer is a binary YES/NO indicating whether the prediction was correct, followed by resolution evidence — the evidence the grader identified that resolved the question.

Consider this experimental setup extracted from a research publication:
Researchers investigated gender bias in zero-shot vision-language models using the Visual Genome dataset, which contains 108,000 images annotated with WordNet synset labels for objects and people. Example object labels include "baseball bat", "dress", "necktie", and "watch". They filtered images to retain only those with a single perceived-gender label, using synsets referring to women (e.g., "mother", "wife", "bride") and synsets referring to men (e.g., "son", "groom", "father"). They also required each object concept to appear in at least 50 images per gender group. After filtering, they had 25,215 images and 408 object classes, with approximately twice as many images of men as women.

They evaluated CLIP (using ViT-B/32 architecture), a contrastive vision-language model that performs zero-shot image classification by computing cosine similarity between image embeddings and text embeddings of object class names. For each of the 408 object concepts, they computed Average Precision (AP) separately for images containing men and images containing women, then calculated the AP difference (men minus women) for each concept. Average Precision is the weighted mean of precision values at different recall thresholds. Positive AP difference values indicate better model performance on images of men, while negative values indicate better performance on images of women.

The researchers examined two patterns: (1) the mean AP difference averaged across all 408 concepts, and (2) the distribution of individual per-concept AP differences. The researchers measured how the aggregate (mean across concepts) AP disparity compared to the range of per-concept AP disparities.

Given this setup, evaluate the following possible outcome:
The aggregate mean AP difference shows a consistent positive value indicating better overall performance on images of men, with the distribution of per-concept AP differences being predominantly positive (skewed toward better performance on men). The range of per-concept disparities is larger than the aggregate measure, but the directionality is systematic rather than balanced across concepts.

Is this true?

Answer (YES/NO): NO